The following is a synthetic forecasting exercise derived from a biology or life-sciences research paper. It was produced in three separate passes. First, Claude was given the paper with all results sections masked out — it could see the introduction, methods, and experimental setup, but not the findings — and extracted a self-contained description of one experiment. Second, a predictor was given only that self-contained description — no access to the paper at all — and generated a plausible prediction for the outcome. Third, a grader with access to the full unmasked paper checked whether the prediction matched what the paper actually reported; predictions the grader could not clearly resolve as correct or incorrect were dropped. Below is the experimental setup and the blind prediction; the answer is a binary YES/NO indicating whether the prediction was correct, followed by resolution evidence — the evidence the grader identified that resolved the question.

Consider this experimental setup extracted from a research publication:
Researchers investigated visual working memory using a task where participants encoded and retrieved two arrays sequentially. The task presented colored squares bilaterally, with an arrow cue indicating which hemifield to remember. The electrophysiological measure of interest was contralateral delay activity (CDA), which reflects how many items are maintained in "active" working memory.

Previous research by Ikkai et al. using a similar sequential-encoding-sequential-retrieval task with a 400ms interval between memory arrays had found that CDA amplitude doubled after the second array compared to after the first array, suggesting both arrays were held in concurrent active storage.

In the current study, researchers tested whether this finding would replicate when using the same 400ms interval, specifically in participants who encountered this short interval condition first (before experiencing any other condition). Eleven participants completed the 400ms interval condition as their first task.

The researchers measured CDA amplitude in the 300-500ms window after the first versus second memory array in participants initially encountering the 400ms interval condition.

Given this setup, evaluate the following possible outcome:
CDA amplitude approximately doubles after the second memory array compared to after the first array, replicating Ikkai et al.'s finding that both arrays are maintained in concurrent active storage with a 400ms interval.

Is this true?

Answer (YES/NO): NO